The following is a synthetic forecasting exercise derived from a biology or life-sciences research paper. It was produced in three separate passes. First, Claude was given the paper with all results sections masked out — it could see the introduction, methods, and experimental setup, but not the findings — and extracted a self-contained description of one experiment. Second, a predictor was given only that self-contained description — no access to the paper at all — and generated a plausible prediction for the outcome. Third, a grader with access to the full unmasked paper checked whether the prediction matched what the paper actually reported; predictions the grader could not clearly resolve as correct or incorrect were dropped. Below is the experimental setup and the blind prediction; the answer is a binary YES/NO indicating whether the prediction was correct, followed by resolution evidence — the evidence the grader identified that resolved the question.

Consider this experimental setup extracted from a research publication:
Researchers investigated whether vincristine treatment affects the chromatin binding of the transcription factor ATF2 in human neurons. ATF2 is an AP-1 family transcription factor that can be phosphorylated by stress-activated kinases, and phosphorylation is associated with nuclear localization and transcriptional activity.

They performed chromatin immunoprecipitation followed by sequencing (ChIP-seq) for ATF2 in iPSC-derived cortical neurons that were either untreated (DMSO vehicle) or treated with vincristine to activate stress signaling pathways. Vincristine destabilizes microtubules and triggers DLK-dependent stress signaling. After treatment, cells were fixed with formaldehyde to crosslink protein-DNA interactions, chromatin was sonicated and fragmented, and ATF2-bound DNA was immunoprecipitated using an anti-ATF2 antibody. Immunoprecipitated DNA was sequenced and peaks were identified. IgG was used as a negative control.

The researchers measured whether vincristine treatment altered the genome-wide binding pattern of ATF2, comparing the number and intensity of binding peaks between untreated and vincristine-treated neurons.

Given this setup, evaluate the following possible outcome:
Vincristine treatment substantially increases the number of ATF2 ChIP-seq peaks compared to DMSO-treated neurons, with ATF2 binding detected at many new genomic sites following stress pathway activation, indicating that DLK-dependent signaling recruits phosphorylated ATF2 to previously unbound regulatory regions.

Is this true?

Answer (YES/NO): NO